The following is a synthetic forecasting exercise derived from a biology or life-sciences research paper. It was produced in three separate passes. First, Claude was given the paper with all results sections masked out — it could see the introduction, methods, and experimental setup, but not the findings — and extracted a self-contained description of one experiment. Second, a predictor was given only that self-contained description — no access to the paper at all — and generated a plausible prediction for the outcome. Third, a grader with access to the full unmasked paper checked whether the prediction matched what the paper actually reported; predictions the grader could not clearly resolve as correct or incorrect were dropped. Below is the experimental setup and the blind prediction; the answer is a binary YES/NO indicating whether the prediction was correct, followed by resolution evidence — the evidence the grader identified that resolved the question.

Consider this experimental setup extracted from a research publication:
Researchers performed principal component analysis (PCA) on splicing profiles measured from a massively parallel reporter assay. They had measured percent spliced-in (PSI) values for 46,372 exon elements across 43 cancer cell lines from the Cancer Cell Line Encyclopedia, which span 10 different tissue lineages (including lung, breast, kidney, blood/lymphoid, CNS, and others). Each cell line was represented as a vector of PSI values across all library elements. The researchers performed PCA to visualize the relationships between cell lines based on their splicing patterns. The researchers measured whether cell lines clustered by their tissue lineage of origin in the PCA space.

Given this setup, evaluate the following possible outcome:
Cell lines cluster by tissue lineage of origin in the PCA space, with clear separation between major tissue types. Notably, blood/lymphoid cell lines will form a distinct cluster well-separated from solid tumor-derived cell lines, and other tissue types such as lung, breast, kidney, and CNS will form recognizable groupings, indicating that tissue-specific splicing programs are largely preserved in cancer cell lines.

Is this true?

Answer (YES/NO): NO